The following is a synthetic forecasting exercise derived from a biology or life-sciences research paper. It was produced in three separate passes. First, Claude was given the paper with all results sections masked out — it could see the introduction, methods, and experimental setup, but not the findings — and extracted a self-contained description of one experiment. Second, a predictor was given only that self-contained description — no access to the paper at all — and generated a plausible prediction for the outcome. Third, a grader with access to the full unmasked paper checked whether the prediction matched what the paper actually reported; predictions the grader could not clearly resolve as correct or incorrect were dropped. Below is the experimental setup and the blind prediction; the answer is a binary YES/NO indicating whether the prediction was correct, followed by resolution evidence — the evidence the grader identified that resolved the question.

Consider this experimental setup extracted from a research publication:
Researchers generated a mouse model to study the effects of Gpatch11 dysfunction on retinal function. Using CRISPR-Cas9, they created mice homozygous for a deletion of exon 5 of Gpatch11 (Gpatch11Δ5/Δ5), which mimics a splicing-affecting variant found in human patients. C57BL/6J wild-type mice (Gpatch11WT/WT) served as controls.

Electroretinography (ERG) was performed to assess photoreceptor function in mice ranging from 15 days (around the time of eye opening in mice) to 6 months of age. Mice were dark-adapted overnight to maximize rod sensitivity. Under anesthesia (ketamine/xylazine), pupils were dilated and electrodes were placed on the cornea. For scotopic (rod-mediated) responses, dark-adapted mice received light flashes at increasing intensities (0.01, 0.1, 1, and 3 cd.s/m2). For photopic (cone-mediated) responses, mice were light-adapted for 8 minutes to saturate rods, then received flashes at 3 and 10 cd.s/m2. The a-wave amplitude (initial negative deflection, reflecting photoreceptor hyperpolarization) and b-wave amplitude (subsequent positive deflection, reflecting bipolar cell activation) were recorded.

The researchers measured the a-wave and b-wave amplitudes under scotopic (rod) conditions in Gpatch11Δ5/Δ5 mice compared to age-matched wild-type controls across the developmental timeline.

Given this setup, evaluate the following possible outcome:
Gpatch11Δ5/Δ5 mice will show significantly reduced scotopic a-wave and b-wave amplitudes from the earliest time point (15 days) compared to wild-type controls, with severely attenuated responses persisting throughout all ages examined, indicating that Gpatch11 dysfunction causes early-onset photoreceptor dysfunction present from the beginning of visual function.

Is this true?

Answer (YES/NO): NO